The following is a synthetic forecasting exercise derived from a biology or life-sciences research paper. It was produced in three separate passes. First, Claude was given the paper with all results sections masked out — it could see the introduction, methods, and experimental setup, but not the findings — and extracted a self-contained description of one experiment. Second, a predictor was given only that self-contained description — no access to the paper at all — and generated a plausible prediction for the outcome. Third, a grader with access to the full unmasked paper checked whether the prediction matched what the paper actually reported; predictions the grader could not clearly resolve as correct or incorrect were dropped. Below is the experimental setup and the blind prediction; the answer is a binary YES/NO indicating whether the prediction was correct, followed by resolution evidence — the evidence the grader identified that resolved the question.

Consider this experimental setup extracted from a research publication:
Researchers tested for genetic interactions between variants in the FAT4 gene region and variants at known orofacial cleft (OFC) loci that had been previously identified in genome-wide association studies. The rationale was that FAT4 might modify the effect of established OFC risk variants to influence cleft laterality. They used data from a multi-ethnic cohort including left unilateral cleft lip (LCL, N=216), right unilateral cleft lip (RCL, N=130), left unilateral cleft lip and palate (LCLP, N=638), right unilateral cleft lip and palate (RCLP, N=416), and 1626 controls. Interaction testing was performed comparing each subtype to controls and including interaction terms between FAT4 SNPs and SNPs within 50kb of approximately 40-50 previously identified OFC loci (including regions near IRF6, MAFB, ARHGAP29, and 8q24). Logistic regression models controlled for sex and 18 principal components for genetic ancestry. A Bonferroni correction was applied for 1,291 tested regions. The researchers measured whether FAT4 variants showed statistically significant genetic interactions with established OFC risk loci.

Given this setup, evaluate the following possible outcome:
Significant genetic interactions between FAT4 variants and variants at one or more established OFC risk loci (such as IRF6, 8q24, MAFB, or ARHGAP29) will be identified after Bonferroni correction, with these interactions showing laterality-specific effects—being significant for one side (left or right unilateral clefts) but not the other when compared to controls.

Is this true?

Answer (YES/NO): YES